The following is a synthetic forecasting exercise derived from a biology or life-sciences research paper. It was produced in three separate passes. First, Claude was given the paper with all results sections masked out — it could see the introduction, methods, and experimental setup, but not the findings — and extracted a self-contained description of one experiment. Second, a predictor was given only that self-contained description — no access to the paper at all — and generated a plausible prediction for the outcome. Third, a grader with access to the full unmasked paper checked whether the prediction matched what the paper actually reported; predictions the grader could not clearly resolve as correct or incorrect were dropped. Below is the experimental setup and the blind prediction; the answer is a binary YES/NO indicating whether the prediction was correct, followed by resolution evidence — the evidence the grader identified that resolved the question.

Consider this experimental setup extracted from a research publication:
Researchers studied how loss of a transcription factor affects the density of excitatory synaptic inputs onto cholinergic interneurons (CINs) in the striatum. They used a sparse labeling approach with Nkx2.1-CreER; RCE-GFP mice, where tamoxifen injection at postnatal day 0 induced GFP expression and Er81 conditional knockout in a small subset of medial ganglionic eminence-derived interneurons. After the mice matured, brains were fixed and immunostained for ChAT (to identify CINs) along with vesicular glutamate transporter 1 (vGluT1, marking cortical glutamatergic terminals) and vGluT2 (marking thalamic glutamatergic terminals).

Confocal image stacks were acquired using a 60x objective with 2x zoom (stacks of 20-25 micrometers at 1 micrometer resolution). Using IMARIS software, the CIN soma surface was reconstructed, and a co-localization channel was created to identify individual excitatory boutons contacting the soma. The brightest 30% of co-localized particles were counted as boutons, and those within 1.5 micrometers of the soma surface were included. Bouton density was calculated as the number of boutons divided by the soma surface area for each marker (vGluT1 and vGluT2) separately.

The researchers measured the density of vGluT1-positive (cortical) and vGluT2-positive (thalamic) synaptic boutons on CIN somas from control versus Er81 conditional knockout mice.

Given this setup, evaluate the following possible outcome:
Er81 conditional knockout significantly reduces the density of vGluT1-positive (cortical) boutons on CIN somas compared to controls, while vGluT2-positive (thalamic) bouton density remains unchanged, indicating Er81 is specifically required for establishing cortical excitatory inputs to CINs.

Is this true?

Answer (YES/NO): NO